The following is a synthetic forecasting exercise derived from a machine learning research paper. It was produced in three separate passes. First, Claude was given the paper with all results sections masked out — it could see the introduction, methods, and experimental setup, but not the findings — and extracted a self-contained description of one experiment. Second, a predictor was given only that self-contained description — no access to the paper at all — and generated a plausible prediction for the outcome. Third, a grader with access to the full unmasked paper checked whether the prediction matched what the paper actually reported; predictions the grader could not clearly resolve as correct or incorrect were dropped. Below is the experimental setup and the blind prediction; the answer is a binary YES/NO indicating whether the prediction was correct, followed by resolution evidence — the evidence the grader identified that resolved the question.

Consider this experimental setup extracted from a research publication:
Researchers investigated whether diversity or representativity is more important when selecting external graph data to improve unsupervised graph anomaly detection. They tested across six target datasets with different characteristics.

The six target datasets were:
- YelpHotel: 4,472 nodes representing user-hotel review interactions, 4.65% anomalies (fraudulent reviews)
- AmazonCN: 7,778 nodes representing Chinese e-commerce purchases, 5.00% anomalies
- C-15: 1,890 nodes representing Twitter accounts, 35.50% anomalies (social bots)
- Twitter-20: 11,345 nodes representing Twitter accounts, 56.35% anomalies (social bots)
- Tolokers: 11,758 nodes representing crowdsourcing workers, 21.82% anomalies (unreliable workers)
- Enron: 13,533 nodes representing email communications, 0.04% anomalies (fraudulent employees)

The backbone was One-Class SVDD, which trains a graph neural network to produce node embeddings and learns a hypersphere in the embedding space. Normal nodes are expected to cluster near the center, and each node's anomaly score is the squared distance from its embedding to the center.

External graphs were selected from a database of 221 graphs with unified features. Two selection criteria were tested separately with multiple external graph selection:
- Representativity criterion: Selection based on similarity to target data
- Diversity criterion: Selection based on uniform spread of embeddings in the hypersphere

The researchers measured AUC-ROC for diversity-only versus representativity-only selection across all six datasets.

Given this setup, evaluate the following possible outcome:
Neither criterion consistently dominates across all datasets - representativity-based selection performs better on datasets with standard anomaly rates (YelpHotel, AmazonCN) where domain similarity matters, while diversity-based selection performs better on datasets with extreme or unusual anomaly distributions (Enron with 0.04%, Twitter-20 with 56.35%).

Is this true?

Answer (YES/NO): NO